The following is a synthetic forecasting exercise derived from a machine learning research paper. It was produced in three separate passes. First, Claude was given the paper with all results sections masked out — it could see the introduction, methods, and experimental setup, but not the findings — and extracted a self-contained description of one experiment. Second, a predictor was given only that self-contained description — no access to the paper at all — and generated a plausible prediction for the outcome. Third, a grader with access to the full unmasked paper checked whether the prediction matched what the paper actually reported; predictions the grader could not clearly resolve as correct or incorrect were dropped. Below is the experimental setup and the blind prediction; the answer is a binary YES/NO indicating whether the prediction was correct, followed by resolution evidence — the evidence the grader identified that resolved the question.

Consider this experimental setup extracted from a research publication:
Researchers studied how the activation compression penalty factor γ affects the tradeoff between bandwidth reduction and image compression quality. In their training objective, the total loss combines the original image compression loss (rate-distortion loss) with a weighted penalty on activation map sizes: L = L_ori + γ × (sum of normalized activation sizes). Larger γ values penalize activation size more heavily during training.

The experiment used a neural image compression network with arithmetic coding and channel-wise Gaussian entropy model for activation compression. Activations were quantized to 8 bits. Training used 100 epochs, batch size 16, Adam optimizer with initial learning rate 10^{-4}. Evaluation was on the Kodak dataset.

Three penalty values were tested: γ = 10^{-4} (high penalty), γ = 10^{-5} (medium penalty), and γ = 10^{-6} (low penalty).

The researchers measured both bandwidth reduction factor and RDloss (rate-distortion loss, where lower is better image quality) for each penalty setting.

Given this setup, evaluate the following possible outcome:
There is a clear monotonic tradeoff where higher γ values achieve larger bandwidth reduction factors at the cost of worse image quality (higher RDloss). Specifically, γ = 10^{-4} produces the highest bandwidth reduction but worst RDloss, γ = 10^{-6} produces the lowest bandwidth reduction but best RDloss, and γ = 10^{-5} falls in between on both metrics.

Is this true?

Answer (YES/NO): NO